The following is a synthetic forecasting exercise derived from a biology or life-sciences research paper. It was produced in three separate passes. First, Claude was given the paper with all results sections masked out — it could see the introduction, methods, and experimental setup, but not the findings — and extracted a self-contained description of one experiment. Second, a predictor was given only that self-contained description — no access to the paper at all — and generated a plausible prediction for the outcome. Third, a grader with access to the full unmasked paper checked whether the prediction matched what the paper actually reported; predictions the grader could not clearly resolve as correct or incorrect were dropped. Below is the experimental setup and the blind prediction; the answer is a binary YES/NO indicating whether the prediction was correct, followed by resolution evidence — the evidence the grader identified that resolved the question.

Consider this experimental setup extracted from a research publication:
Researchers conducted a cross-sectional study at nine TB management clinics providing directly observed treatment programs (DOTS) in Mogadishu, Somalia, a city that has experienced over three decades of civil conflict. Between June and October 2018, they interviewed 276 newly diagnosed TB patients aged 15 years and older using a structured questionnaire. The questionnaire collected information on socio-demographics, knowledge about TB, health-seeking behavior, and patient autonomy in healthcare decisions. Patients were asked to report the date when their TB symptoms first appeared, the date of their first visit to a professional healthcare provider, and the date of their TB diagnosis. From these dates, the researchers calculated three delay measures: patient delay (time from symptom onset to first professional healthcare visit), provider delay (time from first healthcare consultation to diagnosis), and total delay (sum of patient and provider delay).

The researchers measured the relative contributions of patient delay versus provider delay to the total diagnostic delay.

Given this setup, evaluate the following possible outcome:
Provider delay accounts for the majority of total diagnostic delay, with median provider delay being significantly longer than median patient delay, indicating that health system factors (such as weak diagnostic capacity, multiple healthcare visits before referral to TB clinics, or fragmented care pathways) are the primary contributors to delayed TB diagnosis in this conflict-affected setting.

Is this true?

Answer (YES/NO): NO